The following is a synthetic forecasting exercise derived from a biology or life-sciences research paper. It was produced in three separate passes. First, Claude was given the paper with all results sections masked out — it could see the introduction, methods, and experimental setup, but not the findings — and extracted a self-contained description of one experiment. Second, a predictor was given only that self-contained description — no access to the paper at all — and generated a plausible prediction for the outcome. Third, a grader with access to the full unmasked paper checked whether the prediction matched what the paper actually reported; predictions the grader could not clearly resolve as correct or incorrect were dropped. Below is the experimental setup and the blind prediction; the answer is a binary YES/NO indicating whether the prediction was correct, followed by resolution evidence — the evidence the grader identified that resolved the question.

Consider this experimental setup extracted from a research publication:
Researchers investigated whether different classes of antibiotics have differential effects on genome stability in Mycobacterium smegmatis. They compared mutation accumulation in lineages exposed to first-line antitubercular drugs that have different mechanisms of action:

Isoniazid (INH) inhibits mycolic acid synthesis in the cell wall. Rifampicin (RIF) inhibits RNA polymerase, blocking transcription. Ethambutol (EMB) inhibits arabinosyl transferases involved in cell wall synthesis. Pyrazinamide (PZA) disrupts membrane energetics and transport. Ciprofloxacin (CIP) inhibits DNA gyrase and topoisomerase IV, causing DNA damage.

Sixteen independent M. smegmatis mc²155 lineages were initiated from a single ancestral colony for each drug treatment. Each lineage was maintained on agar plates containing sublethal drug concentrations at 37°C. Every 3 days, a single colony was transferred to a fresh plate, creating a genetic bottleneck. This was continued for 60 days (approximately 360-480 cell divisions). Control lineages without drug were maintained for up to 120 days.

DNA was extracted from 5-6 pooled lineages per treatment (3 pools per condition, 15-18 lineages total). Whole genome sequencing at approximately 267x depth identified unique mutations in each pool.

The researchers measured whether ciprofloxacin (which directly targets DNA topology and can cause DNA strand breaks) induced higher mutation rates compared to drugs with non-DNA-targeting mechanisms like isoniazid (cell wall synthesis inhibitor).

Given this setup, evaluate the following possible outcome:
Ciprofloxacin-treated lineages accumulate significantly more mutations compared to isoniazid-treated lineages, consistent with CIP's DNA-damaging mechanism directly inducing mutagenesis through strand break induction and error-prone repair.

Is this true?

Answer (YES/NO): NO